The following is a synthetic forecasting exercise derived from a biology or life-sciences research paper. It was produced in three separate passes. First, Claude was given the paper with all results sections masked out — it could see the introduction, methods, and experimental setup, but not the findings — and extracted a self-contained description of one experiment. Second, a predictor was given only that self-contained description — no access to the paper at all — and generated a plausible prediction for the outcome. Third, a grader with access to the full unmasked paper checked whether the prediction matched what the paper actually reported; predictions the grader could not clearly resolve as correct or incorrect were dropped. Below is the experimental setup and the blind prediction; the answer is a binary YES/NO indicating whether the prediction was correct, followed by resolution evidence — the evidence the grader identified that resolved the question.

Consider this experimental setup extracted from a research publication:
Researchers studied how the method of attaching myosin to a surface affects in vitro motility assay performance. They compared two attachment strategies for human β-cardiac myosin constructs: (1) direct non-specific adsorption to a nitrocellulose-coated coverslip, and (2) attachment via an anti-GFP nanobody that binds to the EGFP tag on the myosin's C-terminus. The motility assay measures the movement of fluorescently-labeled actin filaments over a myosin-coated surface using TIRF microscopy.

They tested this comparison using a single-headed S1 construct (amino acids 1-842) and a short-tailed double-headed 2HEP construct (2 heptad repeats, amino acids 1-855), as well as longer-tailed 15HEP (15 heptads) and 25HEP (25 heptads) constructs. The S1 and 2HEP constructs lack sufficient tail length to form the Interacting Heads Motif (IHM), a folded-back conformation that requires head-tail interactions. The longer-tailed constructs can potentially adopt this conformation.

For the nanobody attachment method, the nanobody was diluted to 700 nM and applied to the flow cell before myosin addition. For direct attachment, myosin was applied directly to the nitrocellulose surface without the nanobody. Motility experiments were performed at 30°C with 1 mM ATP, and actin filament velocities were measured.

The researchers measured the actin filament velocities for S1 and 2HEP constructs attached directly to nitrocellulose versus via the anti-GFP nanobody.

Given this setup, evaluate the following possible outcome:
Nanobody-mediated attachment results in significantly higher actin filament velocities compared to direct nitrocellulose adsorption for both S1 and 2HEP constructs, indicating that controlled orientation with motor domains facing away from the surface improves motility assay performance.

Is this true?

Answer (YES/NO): YES